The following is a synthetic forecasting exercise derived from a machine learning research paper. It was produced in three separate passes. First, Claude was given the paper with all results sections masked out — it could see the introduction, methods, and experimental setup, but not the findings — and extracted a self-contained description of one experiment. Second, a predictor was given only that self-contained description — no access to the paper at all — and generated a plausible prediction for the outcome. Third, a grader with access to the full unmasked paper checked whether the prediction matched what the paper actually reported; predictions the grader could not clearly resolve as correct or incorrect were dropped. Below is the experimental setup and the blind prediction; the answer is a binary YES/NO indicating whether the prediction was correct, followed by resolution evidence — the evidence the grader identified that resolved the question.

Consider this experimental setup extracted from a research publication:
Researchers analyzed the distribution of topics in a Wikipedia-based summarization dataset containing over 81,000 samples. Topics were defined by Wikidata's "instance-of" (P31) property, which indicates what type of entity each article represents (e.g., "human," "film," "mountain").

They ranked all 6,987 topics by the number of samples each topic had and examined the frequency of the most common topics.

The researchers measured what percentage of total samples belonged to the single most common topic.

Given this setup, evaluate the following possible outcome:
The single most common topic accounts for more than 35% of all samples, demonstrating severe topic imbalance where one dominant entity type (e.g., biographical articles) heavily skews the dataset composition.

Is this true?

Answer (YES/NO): NO